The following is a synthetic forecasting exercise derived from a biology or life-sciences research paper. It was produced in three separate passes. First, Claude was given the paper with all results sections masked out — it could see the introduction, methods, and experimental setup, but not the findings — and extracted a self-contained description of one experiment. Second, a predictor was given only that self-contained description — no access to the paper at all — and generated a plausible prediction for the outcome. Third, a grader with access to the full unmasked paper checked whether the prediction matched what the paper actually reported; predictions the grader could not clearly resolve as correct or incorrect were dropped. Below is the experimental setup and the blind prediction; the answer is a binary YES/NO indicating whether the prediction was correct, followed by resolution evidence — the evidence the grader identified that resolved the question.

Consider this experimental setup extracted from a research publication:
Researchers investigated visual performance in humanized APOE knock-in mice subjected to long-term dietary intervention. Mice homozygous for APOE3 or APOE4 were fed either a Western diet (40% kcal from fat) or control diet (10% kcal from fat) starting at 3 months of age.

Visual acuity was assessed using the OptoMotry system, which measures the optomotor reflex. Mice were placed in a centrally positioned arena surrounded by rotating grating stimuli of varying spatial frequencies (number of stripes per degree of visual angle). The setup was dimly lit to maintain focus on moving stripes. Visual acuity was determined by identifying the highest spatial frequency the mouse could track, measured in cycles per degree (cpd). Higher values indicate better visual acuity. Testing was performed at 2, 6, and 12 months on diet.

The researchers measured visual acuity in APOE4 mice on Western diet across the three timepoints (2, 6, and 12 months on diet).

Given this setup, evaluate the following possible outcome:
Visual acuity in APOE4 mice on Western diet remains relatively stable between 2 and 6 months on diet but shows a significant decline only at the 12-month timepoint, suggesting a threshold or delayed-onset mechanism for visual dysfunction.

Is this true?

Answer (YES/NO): NO